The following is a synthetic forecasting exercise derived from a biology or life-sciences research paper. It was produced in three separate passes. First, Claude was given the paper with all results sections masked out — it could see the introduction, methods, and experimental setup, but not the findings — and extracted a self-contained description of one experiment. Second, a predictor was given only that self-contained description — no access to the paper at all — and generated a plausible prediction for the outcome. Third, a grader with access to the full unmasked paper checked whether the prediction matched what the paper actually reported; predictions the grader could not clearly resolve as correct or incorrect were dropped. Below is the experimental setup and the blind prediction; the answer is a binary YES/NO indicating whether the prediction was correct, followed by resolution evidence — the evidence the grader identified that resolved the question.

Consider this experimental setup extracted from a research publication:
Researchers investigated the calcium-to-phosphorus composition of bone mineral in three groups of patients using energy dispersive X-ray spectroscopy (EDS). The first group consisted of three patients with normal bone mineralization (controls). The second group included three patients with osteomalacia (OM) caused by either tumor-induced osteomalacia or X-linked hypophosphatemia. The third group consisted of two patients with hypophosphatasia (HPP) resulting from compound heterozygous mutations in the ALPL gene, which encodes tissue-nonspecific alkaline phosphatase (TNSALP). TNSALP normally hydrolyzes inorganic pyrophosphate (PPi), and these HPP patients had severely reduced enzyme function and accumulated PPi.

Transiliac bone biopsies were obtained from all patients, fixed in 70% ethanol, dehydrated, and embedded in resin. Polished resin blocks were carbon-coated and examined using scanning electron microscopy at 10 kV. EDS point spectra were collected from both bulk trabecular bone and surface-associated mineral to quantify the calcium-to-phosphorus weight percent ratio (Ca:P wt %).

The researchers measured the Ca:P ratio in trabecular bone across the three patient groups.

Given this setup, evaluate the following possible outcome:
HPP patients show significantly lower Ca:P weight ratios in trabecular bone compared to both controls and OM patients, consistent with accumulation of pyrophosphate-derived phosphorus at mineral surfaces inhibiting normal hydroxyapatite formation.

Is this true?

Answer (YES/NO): YES